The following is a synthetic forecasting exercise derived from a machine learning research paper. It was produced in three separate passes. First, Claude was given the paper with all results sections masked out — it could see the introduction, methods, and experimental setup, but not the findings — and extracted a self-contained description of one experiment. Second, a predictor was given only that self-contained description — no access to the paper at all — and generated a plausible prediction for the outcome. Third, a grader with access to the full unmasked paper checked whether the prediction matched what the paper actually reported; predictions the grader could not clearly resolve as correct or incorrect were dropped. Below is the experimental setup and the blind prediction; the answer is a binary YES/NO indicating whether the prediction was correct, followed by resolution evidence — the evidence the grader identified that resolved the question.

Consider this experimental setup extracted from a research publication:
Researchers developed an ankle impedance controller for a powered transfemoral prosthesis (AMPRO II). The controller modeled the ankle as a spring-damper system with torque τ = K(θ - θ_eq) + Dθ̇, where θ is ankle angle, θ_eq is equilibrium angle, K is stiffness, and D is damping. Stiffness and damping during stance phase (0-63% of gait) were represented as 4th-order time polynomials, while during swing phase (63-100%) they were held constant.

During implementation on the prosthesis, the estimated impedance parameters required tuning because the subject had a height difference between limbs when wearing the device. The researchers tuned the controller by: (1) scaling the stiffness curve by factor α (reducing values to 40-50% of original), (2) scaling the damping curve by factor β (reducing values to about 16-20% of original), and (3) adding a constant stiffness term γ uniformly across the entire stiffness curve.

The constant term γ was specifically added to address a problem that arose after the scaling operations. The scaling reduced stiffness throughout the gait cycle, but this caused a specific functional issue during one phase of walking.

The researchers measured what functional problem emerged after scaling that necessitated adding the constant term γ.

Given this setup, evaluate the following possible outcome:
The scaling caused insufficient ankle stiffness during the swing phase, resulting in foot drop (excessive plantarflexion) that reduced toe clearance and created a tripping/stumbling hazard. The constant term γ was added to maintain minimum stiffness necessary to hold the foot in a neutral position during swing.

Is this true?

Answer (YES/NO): YES